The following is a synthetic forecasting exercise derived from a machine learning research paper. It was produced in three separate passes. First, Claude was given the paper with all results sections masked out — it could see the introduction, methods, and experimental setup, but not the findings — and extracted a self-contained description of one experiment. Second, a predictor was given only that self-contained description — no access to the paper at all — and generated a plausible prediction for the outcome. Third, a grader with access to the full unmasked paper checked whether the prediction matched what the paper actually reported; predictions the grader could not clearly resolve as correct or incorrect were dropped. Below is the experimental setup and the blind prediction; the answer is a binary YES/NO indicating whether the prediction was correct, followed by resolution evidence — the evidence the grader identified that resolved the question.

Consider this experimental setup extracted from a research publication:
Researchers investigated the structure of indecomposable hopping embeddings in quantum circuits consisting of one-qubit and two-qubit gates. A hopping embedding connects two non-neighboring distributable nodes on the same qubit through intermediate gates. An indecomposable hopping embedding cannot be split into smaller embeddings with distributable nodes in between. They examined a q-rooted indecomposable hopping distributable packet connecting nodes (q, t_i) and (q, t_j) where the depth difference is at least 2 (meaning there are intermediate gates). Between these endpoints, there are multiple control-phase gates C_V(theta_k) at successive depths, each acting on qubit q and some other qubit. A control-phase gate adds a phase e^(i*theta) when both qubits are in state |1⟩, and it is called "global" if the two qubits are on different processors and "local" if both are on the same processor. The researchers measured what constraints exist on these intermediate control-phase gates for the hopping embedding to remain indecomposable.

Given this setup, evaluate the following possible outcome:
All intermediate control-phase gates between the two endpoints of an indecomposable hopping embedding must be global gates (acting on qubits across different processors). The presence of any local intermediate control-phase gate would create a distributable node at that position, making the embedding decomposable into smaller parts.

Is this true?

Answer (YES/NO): NO